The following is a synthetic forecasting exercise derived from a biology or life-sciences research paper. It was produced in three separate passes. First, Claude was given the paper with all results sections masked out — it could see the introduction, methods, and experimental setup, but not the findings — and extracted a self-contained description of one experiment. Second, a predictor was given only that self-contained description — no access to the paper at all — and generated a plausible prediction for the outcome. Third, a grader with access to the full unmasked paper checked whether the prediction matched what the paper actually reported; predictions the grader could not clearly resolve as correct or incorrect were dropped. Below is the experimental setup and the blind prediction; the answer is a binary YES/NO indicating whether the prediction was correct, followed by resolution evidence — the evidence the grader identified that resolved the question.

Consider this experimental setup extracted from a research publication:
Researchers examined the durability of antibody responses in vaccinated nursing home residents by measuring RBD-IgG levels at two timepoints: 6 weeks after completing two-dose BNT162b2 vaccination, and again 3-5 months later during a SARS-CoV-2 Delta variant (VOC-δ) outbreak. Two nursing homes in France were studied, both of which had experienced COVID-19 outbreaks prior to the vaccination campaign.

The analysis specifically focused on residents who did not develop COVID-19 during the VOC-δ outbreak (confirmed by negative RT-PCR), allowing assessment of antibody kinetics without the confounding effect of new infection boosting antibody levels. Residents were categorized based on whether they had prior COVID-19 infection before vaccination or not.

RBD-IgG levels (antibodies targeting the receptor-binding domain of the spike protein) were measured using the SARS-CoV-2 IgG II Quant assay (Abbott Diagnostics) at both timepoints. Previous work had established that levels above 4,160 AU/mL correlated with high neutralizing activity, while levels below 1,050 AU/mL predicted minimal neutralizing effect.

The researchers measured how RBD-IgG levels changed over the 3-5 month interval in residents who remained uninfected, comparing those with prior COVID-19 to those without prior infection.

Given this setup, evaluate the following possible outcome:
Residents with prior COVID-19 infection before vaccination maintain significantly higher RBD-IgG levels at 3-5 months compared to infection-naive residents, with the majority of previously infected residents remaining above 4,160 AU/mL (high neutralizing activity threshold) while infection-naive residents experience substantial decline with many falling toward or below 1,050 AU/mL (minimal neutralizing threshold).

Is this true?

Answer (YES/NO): YES